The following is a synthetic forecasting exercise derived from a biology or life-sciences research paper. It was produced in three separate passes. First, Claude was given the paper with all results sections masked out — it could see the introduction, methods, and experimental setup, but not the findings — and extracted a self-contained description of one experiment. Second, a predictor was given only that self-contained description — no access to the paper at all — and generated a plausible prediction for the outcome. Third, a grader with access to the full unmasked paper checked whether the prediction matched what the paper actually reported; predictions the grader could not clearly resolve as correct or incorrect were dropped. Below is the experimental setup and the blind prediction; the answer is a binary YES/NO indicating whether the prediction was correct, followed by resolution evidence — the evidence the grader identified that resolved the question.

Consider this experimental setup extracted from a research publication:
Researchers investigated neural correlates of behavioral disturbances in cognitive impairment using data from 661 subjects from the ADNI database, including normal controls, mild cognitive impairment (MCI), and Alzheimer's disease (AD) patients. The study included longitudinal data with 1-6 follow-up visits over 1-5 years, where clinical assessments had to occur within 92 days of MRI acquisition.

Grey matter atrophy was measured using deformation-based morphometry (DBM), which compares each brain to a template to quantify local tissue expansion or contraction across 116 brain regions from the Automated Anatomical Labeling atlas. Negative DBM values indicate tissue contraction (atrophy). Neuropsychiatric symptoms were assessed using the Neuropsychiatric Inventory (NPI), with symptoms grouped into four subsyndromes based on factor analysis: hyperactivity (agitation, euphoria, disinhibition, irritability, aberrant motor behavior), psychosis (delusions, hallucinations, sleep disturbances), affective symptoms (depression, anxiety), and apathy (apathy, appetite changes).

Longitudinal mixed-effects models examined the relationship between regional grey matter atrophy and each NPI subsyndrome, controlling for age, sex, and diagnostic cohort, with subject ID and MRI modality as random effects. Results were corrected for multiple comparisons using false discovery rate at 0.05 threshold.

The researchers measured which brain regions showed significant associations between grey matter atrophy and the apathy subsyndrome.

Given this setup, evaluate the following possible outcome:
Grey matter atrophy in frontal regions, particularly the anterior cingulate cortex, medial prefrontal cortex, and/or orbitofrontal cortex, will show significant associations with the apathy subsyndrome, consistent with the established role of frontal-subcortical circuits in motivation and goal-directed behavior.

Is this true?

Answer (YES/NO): NO